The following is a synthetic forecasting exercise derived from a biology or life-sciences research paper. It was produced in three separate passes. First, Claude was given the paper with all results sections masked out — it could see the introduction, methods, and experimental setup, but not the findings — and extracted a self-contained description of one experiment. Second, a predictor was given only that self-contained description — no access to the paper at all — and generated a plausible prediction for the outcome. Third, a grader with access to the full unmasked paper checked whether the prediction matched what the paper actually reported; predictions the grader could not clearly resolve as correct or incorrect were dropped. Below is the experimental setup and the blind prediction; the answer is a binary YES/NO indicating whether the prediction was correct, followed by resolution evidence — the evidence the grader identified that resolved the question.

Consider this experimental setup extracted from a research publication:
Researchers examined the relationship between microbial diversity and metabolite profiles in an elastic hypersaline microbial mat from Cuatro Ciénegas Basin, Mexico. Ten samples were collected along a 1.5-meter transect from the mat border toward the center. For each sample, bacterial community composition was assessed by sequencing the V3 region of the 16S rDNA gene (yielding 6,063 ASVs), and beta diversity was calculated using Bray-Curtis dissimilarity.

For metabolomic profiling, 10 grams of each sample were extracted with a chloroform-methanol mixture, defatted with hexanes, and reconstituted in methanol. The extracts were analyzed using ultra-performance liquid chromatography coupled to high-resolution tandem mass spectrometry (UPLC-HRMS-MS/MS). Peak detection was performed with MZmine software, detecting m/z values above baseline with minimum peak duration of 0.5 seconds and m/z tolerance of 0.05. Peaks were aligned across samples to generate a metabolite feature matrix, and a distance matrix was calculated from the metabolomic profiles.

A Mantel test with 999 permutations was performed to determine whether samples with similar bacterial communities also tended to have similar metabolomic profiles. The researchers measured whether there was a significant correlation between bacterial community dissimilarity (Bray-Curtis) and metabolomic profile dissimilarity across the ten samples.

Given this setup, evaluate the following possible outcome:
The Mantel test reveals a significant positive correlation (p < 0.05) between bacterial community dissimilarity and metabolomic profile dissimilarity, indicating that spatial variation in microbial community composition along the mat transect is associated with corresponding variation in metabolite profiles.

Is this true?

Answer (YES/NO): NO